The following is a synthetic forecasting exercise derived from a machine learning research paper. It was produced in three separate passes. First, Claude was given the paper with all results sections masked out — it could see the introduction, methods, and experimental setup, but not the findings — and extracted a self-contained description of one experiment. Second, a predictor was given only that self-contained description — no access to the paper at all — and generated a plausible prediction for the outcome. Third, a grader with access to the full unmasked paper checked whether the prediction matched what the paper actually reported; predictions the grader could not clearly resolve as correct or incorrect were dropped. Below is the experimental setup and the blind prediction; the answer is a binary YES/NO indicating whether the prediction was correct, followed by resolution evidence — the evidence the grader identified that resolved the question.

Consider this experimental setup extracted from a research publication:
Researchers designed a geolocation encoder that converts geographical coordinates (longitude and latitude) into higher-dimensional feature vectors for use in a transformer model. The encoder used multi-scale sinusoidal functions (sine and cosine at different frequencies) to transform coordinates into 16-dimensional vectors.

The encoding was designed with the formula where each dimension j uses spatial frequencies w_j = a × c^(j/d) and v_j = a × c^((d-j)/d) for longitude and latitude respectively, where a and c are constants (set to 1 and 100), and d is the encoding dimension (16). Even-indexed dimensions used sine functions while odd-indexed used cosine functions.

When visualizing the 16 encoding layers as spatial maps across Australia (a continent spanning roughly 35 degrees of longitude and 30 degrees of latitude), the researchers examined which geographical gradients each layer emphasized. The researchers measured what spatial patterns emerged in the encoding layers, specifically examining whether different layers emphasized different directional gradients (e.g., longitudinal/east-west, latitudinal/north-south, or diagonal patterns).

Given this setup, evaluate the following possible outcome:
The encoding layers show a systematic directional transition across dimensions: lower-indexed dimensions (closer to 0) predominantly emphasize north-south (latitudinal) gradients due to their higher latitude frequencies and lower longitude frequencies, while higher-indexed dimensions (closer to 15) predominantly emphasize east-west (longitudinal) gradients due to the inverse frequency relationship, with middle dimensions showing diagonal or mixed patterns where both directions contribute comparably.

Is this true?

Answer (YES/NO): NO